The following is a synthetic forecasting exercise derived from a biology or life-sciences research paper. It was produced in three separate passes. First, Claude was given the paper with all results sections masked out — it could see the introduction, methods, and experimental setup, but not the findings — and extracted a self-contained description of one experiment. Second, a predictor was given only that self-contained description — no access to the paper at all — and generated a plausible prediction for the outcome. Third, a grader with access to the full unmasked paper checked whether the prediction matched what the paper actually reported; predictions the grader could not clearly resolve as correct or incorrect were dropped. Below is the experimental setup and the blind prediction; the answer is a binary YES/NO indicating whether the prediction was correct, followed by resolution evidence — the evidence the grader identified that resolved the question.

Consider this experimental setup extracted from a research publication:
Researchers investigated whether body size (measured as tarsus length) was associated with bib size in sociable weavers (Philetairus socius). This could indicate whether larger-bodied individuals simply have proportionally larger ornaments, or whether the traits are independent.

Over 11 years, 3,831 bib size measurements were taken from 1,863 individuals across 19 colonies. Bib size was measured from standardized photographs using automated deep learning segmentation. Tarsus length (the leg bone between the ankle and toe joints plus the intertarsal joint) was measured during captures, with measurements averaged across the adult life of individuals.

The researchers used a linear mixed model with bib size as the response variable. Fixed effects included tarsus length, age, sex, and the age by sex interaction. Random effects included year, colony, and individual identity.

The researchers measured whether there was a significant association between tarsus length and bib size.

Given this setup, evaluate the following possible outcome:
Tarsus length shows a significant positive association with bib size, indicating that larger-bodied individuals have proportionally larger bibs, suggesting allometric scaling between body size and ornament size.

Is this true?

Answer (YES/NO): YES